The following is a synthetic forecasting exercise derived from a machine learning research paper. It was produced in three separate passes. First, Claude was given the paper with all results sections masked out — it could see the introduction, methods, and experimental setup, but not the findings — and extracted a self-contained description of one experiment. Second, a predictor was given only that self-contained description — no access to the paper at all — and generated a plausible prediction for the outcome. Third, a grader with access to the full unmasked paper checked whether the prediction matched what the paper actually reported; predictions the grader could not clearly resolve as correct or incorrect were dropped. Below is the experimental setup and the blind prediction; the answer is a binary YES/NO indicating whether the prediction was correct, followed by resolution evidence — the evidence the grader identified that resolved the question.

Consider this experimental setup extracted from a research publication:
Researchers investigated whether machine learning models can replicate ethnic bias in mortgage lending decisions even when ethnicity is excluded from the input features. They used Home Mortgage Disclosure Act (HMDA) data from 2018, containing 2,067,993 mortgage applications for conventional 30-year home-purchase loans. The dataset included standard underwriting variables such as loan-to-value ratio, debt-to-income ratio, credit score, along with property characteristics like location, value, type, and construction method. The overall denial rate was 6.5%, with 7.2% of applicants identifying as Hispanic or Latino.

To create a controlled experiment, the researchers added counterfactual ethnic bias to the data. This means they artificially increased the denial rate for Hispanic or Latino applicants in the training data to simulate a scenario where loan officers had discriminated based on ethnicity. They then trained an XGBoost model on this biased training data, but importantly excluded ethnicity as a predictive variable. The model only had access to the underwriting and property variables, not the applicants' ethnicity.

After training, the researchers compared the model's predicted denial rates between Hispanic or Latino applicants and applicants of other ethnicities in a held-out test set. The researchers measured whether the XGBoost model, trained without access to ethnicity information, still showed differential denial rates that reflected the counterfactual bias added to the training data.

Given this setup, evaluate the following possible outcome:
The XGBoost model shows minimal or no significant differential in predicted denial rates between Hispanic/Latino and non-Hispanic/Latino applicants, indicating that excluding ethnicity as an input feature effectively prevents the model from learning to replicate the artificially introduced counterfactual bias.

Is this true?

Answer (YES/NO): NO